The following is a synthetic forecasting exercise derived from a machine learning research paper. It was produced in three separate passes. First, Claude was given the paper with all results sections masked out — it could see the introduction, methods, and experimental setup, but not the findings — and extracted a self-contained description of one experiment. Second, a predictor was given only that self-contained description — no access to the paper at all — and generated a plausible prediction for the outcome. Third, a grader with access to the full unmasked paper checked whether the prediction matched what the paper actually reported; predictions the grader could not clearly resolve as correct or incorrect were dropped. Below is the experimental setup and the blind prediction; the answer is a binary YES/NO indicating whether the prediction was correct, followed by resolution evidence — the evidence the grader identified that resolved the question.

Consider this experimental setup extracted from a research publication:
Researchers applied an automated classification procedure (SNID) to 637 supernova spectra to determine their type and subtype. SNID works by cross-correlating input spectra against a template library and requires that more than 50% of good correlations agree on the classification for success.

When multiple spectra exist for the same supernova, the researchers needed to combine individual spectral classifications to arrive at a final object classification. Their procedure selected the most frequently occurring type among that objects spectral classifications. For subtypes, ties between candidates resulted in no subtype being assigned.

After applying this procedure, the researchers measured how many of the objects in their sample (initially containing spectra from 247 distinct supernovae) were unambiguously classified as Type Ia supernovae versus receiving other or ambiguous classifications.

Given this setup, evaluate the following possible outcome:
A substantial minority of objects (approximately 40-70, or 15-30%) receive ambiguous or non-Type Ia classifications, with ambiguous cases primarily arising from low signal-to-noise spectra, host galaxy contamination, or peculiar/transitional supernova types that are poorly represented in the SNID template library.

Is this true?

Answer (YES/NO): NO